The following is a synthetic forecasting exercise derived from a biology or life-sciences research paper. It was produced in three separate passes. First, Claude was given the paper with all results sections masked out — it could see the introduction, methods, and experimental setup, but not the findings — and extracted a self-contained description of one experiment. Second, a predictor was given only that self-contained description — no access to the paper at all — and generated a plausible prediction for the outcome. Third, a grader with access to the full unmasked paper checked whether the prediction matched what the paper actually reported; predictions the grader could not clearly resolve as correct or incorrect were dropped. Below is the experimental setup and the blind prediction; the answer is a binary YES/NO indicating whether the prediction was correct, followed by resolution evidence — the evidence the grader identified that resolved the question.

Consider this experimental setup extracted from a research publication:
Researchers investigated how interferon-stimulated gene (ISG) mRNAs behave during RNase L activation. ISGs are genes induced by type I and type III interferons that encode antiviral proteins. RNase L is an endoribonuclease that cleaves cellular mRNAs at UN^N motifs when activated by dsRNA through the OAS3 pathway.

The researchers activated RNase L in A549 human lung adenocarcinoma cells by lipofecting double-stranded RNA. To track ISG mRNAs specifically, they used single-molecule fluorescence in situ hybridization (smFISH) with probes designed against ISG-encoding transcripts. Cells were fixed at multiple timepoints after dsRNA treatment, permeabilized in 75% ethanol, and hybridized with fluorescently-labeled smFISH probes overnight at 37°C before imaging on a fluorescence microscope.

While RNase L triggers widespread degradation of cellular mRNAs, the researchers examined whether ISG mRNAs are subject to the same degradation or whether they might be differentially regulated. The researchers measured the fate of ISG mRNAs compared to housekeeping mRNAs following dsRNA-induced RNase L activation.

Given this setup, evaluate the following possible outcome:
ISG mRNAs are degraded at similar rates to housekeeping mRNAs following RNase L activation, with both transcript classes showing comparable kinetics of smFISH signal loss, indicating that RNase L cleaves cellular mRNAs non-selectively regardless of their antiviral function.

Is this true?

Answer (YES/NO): NO